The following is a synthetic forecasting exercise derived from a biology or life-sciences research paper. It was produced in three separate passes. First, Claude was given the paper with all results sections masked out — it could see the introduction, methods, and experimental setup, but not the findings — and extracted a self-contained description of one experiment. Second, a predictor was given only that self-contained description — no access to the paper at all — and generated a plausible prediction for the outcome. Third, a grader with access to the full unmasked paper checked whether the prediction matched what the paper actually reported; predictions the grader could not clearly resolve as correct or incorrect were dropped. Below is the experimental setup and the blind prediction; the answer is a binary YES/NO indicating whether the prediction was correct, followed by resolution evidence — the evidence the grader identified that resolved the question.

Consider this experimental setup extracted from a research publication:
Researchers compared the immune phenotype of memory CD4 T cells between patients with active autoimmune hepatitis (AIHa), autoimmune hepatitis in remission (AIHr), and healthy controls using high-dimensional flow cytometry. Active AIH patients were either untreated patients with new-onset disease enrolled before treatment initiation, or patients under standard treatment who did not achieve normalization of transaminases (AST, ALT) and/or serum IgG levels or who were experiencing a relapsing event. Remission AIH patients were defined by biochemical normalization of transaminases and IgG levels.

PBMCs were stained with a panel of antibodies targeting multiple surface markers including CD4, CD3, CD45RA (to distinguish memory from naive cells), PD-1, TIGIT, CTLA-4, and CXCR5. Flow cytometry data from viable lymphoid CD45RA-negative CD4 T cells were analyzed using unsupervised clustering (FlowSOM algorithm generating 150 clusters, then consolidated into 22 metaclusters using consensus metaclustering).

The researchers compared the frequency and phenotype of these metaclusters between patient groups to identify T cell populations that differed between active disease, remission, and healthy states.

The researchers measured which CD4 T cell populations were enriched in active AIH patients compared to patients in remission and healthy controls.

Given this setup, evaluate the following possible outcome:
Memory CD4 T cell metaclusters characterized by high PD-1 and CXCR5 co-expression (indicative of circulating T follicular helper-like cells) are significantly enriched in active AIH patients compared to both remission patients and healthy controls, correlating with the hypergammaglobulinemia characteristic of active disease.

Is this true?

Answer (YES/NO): NO